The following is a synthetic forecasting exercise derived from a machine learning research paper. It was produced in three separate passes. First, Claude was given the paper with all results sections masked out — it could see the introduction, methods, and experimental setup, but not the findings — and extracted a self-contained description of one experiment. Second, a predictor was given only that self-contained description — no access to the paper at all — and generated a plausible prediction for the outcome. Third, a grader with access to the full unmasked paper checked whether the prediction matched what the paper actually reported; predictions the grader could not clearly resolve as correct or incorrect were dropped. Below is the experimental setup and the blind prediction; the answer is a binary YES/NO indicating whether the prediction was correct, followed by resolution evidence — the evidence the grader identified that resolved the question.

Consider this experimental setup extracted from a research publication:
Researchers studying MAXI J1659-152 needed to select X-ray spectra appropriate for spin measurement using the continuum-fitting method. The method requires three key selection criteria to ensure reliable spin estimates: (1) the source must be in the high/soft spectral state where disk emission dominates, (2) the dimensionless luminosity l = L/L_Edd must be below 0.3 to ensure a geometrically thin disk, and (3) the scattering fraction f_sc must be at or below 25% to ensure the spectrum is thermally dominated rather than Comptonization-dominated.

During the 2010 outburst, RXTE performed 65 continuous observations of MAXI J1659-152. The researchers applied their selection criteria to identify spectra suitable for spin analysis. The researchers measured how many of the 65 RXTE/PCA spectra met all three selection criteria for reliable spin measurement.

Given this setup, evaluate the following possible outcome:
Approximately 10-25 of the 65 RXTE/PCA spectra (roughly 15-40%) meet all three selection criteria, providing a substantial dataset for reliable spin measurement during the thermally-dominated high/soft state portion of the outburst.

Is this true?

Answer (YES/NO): NO